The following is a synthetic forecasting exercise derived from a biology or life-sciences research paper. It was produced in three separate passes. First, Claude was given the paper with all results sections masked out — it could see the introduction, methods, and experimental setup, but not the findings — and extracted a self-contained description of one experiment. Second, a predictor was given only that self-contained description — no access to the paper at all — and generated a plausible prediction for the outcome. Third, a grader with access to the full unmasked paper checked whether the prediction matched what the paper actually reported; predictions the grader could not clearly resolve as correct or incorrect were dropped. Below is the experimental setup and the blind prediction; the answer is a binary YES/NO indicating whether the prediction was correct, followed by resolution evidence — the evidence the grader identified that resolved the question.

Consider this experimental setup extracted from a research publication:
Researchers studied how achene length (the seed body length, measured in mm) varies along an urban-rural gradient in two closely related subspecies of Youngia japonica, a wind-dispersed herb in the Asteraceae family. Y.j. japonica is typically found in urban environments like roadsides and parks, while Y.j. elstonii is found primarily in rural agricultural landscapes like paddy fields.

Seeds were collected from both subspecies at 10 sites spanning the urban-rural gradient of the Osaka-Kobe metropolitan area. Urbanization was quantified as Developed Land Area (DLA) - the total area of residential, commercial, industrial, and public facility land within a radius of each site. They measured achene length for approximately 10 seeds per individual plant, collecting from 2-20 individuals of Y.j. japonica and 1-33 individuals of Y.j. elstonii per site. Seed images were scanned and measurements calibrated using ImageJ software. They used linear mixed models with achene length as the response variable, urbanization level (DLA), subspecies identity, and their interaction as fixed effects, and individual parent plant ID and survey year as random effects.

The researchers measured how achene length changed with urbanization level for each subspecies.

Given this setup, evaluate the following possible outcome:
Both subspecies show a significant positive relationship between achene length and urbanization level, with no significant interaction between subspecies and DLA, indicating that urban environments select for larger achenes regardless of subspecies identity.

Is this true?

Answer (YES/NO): NO